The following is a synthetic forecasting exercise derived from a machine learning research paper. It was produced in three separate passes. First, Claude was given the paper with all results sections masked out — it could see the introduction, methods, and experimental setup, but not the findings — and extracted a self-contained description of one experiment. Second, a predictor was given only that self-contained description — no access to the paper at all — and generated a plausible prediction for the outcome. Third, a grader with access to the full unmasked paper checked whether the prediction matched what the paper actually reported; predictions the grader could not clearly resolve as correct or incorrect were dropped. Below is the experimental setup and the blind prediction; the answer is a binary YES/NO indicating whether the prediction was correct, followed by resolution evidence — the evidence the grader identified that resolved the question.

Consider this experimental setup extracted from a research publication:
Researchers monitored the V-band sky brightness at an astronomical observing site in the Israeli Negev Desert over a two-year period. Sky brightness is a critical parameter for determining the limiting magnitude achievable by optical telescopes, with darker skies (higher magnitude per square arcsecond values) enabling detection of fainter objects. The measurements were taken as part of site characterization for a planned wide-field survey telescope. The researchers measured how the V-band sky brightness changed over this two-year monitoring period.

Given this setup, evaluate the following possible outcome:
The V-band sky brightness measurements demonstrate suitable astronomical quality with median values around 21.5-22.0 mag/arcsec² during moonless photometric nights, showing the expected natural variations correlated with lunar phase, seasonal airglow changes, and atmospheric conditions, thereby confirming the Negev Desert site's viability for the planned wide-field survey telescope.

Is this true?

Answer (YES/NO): NO